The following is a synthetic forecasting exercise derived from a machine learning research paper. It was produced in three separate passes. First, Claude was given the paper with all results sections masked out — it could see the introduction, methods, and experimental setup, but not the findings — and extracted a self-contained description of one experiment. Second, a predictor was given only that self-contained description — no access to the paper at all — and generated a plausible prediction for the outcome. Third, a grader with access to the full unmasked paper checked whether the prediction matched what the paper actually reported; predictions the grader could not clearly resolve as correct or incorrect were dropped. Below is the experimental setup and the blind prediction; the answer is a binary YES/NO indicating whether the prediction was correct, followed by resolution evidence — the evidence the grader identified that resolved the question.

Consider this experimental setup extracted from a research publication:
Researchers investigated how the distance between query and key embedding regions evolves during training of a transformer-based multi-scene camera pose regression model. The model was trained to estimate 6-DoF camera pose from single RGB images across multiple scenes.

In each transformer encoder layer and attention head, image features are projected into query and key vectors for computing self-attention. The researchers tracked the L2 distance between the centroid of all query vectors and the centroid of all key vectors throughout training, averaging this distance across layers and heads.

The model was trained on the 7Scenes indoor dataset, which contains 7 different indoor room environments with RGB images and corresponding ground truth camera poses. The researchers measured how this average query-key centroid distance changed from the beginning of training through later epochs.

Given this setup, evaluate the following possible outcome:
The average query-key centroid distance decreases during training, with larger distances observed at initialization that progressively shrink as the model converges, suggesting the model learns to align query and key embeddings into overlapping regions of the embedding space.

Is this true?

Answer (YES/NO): NO